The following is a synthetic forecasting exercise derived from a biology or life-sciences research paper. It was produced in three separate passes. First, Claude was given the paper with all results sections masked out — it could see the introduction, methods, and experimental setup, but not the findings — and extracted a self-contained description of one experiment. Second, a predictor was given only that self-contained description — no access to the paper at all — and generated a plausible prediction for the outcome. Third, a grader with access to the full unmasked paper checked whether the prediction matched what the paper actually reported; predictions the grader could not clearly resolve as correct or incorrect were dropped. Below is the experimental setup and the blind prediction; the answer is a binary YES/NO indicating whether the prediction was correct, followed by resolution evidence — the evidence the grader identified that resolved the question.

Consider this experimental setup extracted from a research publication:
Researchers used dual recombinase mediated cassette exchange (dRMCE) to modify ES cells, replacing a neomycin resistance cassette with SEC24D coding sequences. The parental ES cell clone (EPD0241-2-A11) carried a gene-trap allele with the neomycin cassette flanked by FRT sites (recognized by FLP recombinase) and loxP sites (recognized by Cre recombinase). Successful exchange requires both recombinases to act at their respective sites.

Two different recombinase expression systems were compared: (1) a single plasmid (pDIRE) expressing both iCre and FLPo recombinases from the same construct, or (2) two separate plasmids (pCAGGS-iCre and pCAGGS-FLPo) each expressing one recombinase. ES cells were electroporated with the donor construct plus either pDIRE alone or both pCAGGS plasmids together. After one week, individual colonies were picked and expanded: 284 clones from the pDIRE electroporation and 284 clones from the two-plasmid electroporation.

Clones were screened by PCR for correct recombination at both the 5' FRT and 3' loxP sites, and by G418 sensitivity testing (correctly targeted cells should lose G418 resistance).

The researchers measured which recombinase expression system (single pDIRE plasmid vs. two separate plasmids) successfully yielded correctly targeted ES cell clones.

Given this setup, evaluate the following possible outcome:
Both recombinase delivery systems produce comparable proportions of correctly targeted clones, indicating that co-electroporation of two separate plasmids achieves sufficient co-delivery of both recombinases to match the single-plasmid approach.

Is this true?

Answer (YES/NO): NO